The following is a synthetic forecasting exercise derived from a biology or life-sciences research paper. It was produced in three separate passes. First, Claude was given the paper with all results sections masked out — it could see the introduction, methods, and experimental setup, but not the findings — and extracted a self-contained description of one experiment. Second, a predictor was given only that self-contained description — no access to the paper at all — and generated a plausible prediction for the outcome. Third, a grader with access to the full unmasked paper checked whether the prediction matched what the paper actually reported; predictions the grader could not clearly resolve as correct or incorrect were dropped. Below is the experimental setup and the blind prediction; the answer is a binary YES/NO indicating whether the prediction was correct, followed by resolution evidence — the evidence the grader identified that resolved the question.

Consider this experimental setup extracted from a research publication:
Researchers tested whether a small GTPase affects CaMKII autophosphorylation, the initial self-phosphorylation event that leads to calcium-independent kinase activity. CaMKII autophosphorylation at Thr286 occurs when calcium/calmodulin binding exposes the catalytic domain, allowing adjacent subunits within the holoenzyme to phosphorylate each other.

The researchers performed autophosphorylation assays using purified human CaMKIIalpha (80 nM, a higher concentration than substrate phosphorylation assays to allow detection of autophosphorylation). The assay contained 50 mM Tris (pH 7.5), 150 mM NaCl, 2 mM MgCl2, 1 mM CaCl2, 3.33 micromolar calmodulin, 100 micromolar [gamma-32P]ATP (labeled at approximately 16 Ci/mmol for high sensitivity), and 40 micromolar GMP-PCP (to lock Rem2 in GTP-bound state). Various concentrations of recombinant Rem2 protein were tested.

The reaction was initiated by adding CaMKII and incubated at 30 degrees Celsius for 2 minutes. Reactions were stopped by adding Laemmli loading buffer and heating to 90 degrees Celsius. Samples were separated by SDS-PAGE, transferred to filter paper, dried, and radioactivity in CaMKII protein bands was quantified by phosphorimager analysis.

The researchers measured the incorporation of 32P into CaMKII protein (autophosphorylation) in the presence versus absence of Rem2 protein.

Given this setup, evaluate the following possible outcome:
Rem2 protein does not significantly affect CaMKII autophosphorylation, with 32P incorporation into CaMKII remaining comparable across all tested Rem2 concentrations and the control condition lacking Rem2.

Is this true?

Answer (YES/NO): YES